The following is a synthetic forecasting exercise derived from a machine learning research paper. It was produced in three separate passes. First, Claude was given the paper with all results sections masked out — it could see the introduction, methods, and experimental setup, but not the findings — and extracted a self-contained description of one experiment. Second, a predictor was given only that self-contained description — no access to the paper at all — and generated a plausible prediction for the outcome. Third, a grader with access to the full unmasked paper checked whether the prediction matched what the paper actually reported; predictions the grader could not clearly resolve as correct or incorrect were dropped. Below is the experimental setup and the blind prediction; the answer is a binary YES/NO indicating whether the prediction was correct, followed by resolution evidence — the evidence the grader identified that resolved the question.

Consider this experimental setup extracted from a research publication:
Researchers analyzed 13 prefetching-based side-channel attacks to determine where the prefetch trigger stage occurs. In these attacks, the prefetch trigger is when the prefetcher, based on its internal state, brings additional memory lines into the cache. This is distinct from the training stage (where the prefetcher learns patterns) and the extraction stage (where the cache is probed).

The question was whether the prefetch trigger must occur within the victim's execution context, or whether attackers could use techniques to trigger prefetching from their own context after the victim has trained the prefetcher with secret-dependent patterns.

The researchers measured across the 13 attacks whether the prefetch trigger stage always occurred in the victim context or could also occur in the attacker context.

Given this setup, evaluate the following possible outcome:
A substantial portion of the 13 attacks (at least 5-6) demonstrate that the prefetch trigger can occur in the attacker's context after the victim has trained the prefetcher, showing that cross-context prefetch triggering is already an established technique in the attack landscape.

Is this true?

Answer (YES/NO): NO